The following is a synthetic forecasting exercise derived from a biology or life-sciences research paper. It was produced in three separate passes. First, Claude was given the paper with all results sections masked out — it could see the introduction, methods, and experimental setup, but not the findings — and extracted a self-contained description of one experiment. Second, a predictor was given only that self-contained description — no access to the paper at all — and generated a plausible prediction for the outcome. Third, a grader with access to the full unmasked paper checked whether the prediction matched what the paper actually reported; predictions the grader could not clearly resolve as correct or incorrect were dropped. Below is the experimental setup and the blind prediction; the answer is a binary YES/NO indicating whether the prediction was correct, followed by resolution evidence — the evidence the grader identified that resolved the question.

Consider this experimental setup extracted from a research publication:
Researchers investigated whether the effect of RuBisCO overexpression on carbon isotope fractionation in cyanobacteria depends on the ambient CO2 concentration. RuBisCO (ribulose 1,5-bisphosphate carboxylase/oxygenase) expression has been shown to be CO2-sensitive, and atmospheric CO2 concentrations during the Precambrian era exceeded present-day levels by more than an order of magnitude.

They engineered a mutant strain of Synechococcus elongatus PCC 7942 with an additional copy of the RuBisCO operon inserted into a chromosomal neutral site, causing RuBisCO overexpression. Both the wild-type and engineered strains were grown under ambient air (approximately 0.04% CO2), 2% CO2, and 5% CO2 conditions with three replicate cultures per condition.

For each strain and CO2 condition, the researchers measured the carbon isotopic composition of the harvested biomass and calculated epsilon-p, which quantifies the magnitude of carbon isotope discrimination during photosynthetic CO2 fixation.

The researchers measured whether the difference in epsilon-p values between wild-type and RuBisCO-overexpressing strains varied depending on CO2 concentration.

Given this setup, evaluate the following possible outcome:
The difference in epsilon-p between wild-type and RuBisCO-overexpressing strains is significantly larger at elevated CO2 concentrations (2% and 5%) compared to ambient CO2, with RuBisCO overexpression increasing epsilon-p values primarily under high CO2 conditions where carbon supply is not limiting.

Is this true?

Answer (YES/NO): NO